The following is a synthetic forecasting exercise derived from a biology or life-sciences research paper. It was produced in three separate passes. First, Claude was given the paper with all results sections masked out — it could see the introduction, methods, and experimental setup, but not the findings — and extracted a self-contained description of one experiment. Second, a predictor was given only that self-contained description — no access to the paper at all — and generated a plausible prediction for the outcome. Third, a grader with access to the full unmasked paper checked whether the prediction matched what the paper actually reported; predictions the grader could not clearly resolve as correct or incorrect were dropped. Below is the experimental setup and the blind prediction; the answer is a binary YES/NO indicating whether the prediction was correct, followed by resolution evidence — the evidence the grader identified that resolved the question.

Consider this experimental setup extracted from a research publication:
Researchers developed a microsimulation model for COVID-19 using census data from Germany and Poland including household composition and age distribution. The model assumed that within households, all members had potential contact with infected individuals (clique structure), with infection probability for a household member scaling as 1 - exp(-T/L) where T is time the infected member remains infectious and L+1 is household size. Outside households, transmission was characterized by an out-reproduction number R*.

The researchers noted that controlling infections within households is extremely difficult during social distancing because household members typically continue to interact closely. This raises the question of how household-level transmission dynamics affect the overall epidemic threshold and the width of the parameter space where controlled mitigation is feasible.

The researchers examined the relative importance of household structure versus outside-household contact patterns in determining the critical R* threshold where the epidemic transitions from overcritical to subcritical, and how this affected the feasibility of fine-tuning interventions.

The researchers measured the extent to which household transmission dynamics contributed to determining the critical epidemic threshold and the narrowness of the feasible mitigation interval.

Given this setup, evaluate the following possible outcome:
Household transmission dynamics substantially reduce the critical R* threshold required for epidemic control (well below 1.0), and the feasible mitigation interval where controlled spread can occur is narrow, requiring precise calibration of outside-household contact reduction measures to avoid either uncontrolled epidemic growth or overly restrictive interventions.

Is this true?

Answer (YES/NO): YES